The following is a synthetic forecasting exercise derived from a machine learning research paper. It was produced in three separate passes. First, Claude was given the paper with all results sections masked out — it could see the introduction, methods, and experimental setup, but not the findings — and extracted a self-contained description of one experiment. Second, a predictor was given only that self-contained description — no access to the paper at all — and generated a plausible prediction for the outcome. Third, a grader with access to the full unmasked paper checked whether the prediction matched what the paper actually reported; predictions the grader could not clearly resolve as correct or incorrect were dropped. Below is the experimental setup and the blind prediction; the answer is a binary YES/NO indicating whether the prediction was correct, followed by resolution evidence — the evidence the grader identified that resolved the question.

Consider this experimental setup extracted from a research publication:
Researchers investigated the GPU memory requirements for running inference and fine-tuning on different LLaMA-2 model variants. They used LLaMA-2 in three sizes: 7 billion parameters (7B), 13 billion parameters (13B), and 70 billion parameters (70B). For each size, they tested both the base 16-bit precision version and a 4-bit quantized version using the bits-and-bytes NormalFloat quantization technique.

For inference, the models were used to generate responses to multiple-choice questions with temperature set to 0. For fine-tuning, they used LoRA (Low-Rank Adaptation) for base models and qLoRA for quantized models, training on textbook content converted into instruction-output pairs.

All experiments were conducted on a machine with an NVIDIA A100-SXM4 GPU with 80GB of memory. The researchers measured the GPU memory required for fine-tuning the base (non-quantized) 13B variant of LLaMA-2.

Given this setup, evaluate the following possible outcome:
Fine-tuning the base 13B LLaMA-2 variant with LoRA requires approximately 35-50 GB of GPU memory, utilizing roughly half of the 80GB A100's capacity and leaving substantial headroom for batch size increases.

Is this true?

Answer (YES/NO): NO